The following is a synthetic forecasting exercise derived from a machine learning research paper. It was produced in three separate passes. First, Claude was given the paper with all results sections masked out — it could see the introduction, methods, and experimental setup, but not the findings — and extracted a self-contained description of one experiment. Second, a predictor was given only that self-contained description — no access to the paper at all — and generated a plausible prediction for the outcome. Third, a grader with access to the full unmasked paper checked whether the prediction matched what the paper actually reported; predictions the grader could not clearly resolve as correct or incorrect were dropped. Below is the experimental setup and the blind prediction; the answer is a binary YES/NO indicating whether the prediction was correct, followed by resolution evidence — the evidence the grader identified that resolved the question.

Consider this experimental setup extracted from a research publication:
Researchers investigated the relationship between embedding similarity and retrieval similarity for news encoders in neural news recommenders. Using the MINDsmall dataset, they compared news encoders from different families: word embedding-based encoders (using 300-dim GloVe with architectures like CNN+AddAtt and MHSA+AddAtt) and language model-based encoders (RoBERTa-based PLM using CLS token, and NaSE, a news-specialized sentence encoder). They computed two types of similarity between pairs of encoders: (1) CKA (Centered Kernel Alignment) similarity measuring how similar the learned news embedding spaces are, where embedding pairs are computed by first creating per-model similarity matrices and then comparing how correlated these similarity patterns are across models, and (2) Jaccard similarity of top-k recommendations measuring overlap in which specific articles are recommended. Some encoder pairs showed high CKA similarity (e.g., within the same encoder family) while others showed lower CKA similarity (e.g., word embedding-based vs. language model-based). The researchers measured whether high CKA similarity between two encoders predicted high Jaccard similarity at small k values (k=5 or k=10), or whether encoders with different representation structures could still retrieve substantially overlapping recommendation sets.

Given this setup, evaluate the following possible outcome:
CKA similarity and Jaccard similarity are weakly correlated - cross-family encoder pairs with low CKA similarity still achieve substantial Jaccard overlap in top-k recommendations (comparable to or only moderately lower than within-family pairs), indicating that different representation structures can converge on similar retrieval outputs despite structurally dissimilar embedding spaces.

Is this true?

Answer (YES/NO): YES